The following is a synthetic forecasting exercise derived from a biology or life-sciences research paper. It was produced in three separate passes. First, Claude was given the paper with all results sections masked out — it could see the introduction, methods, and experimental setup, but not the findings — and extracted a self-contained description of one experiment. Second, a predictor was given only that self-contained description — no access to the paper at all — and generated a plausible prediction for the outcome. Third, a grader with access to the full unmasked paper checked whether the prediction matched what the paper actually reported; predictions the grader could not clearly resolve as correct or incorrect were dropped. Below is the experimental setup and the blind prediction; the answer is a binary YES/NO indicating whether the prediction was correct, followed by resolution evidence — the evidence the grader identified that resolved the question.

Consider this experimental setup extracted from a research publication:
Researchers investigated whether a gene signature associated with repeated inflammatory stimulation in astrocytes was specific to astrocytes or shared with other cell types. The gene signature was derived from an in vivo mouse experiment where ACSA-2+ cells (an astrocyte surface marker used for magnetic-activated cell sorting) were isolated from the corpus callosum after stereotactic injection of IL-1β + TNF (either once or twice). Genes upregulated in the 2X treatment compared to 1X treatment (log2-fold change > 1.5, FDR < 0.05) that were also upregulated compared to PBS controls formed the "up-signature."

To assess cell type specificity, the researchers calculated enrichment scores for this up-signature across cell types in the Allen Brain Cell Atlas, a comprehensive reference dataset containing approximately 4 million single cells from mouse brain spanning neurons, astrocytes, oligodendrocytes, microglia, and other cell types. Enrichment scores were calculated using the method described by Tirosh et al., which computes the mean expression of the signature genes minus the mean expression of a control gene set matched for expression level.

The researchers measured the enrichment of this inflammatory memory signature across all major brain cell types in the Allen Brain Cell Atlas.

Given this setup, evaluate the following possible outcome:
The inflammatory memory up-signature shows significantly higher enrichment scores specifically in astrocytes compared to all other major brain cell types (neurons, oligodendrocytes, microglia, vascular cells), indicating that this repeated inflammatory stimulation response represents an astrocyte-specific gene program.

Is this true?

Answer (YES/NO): NO